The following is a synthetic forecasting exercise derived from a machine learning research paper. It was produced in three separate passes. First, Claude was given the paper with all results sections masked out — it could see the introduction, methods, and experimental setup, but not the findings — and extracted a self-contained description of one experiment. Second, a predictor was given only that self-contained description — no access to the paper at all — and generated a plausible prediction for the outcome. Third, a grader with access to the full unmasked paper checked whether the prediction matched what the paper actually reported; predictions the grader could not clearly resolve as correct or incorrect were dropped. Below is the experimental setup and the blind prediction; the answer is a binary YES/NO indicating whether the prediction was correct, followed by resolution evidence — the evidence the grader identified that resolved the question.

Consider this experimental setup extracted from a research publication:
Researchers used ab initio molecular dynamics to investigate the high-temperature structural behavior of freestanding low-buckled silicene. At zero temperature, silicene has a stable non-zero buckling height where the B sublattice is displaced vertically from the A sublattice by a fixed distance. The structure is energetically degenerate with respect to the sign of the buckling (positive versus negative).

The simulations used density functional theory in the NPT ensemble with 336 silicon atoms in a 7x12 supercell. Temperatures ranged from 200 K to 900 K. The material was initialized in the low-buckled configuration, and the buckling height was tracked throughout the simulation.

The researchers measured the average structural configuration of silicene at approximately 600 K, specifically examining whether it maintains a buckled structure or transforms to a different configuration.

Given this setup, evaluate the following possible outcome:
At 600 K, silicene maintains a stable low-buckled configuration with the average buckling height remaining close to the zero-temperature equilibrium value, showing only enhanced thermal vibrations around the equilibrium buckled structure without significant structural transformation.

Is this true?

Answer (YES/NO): NO